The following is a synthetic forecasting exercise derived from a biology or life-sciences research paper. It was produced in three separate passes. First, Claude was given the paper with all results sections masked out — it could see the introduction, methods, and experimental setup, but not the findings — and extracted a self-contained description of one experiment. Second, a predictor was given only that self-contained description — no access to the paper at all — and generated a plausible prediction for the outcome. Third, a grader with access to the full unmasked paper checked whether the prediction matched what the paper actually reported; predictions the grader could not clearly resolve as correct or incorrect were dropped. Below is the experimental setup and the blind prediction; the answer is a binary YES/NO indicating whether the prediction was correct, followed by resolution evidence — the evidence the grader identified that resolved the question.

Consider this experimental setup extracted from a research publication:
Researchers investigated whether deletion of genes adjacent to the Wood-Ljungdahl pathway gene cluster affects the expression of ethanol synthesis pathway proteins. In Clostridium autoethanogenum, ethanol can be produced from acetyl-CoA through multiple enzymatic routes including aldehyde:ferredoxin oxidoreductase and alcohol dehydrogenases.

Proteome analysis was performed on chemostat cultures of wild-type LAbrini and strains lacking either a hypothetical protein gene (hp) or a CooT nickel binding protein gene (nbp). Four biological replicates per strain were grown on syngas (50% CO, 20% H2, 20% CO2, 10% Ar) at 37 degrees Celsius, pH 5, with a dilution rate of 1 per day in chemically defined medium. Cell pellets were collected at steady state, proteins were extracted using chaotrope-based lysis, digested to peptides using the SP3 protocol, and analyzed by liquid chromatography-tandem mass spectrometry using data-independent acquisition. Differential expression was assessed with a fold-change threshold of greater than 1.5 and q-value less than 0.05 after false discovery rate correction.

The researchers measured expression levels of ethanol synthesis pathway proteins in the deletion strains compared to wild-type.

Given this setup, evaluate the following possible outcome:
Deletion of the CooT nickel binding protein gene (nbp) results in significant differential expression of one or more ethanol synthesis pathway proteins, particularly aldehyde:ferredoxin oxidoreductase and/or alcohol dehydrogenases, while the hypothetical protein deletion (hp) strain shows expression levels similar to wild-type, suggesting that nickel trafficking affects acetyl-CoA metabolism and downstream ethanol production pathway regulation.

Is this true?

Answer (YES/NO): NO